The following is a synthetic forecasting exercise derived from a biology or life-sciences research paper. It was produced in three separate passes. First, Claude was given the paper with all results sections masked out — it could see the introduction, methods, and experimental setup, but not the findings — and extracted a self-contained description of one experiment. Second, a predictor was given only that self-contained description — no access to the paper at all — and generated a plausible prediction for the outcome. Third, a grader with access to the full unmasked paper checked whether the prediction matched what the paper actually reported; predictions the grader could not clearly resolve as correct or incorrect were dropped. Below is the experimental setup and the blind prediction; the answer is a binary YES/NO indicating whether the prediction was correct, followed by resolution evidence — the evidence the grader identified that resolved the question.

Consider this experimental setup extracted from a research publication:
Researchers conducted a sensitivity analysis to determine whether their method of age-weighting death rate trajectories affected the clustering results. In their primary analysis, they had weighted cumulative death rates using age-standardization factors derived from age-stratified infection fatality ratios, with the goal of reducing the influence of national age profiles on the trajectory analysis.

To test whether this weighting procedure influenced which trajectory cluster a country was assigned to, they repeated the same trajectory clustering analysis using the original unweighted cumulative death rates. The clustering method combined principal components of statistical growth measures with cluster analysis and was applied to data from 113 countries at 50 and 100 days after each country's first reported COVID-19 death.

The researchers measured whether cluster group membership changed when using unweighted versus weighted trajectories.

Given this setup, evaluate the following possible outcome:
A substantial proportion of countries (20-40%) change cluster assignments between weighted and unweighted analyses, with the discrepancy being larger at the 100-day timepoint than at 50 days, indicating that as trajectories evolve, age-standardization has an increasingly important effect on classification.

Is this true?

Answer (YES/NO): NO